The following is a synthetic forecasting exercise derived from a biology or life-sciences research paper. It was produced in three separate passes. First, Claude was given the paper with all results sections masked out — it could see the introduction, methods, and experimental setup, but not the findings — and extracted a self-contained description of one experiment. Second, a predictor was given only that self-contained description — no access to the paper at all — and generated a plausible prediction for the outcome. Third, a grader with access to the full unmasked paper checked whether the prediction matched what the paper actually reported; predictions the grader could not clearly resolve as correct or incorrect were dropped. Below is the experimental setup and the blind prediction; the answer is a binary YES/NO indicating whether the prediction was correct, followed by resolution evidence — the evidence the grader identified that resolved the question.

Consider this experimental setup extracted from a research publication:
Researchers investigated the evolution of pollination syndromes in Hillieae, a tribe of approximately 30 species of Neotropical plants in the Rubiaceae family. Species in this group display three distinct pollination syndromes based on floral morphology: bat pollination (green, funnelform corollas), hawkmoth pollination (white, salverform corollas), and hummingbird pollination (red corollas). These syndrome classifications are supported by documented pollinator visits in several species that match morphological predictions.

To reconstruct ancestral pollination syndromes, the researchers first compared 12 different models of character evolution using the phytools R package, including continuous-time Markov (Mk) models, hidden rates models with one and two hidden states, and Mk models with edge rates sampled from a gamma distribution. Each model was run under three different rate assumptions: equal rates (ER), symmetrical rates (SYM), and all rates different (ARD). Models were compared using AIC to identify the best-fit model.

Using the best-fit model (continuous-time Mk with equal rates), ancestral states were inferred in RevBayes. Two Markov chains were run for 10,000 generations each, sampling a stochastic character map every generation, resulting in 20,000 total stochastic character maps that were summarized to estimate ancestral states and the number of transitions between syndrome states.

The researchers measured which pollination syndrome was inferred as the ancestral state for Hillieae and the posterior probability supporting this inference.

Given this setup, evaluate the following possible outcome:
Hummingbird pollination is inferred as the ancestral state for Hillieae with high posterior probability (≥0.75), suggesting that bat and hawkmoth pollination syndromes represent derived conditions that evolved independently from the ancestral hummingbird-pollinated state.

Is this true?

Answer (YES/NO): NO